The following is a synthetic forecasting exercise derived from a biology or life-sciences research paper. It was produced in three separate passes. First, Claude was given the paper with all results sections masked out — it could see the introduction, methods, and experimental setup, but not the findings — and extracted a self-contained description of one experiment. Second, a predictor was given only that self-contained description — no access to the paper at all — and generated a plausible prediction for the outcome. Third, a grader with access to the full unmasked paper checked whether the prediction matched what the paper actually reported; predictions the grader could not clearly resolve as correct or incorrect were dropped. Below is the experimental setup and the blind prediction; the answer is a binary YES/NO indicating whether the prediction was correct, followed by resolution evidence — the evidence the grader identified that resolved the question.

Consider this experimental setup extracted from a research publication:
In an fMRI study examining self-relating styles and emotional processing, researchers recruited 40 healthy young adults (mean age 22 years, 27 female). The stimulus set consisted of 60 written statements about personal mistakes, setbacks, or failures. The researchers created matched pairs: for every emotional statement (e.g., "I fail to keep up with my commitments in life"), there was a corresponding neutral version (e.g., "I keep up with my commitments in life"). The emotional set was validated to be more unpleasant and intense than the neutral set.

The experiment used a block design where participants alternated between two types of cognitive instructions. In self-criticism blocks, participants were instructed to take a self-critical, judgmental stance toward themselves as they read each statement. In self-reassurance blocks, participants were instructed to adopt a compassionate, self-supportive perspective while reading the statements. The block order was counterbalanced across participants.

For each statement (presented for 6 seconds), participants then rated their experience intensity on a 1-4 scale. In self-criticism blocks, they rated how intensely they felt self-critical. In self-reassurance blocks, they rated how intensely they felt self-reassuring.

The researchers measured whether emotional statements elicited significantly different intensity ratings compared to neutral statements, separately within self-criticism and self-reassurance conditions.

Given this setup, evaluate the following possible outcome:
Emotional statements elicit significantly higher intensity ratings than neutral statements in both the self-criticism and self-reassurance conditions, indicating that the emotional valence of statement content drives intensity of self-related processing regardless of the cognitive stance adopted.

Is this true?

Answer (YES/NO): NO